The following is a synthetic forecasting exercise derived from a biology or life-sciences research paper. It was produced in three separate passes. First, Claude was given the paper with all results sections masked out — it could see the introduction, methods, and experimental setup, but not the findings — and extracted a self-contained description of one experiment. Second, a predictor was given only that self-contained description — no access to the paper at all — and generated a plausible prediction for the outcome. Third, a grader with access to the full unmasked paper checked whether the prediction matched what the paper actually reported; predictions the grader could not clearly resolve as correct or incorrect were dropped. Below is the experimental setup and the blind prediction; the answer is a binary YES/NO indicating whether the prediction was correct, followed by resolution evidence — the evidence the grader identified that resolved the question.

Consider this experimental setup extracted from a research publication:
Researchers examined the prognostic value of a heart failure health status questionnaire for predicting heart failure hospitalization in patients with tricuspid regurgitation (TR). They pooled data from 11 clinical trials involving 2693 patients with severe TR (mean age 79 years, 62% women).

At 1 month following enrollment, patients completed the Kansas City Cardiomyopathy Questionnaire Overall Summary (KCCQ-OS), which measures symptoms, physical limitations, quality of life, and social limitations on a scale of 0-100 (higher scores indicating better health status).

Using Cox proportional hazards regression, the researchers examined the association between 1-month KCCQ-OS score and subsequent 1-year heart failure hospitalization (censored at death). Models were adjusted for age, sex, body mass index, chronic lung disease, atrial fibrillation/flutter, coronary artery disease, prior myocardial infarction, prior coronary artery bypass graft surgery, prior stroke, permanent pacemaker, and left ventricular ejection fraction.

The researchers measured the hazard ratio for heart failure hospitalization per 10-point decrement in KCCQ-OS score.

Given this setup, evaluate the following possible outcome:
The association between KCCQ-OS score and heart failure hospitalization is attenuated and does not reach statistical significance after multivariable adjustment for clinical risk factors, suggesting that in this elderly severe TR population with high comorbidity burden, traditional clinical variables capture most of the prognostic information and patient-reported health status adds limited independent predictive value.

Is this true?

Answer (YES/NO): NO